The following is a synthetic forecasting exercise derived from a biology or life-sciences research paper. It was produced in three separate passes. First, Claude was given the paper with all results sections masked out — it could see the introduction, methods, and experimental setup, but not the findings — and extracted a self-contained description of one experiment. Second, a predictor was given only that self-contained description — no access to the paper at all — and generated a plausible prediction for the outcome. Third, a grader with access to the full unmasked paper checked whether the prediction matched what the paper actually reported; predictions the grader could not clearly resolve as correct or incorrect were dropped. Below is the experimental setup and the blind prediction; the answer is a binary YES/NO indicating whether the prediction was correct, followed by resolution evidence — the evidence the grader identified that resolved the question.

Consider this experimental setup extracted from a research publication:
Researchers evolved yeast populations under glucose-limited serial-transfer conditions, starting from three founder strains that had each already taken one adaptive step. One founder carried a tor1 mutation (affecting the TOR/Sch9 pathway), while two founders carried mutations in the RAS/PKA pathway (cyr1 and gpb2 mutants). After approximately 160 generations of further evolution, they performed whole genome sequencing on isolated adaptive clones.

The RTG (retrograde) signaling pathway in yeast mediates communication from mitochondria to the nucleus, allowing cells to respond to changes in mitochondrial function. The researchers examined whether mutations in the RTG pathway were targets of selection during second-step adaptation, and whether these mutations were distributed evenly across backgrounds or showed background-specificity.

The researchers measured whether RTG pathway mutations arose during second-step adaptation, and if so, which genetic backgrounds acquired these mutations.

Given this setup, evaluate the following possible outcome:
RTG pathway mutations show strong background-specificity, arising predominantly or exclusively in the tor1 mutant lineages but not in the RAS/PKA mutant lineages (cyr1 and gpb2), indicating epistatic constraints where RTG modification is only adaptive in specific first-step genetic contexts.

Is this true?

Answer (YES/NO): NO